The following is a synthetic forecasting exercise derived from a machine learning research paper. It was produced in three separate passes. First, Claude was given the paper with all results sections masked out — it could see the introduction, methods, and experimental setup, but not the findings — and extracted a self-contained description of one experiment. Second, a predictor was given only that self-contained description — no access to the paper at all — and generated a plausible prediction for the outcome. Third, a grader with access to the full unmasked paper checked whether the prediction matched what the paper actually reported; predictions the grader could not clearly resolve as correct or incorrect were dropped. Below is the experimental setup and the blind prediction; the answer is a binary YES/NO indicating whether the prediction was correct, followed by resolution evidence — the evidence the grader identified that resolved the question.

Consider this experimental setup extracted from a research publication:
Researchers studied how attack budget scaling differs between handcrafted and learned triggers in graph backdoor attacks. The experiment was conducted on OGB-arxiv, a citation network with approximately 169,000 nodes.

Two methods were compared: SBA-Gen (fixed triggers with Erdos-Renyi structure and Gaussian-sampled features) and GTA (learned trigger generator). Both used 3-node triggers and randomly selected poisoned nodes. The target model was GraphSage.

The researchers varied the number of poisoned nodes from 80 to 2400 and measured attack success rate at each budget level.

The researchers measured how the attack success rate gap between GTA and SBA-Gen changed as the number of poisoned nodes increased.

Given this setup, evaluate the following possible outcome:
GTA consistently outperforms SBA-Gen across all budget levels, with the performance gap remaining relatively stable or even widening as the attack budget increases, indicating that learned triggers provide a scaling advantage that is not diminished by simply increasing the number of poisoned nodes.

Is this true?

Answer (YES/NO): NO